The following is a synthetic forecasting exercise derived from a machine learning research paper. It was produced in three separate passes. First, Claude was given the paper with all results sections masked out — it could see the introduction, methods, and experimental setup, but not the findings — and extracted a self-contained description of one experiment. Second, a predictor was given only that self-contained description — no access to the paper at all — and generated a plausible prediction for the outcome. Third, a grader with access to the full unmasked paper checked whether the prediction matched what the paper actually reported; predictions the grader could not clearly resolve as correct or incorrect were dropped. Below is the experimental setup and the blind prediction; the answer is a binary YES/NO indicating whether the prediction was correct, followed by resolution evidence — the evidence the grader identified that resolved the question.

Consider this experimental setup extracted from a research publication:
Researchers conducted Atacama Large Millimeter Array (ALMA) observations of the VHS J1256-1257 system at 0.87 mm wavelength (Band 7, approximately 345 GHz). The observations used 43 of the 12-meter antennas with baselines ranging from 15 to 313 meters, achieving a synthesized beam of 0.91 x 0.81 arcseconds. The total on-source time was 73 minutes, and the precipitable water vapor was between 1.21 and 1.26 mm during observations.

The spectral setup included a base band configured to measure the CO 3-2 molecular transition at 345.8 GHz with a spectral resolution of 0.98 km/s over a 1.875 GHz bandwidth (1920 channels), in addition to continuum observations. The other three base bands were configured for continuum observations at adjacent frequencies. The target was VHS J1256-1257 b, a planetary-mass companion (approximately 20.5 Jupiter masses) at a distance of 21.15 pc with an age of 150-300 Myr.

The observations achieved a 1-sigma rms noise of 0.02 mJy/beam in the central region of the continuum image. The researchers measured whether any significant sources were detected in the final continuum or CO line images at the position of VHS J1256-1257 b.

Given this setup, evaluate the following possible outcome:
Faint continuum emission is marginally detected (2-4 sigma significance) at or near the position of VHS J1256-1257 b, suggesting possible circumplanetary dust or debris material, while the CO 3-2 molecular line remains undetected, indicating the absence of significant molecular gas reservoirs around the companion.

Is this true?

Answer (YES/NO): NO